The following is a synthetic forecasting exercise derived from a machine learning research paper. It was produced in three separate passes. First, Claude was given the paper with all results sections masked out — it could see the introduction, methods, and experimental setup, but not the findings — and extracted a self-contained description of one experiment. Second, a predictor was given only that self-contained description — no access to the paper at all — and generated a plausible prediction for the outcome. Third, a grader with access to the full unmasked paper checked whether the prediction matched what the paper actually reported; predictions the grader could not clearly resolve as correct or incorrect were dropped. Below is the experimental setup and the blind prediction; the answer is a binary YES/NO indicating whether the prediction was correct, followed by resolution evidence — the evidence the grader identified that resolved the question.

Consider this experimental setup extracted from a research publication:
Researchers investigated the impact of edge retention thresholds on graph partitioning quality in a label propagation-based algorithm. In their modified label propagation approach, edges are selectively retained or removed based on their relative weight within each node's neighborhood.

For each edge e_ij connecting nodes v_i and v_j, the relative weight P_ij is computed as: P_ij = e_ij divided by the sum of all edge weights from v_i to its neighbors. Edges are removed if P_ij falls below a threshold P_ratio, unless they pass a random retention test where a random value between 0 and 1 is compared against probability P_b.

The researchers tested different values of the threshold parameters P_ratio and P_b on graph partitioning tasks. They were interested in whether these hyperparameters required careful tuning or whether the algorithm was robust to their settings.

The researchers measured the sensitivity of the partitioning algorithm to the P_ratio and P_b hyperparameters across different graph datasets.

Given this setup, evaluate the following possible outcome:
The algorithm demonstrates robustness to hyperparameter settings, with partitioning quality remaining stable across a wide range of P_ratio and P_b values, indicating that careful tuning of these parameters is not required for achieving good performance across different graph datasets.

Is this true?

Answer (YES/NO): YES